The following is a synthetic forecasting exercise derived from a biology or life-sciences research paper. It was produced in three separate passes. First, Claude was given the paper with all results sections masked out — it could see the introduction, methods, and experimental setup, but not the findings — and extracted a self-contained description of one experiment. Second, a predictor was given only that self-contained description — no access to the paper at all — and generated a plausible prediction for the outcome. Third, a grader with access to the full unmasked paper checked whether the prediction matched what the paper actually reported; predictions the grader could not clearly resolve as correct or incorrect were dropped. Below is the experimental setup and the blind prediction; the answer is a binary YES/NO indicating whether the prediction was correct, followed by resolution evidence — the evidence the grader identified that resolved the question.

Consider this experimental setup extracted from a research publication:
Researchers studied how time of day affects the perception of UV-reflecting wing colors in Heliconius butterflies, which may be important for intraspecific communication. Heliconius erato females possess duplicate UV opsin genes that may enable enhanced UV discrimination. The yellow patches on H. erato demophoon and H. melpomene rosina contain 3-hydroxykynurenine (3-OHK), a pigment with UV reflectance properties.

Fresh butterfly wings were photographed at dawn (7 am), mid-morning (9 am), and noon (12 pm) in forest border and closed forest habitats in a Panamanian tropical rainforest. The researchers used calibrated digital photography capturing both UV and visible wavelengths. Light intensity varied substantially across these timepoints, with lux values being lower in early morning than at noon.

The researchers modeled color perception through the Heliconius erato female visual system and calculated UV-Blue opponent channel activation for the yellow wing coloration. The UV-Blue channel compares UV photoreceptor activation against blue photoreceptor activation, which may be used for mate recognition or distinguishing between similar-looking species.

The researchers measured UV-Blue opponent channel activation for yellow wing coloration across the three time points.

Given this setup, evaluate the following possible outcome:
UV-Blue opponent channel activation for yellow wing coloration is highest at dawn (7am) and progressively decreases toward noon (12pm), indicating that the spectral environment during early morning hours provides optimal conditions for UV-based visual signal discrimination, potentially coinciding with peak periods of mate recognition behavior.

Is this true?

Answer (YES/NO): NO